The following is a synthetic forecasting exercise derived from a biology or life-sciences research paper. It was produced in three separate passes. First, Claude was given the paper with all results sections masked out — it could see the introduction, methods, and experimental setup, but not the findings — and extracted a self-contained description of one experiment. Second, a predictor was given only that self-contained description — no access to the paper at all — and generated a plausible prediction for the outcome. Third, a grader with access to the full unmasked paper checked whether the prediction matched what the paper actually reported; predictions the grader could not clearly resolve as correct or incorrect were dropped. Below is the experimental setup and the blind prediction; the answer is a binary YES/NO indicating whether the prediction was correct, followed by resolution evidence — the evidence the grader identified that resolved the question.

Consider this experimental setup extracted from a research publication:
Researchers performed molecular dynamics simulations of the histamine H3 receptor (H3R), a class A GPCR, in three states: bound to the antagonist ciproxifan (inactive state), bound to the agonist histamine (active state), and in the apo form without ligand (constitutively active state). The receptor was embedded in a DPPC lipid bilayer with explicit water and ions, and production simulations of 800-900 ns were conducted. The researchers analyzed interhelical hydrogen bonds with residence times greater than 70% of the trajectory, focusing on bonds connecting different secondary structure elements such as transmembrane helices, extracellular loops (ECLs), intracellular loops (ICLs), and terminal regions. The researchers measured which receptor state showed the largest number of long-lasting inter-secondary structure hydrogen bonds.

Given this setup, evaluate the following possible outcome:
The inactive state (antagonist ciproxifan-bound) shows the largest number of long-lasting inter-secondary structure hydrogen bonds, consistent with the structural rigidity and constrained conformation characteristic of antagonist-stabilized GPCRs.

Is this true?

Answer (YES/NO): YES